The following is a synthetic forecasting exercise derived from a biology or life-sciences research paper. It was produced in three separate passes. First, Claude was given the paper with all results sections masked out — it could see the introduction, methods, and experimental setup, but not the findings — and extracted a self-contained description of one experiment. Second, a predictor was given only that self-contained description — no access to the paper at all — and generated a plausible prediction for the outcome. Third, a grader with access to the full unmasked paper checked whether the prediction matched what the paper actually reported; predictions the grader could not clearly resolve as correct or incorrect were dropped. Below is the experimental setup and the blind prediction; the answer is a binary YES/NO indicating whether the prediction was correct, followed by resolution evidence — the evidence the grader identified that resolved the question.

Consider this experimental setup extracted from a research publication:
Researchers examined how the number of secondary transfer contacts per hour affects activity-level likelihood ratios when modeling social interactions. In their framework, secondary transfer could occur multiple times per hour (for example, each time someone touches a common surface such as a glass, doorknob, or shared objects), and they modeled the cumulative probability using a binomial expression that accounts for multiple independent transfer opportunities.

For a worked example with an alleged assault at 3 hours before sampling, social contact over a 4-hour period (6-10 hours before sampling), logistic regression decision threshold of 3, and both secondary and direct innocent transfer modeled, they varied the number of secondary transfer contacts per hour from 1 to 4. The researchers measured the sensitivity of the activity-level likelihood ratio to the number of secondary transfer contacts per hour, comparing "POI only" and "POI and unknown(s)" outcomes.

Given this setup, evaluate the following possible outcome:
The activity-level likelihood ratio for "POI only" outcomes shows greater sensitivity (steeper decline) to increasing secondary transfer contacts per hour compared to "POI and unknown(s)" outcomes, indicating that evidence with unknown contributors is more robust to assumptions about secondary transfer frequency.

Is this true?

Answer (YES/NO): NO